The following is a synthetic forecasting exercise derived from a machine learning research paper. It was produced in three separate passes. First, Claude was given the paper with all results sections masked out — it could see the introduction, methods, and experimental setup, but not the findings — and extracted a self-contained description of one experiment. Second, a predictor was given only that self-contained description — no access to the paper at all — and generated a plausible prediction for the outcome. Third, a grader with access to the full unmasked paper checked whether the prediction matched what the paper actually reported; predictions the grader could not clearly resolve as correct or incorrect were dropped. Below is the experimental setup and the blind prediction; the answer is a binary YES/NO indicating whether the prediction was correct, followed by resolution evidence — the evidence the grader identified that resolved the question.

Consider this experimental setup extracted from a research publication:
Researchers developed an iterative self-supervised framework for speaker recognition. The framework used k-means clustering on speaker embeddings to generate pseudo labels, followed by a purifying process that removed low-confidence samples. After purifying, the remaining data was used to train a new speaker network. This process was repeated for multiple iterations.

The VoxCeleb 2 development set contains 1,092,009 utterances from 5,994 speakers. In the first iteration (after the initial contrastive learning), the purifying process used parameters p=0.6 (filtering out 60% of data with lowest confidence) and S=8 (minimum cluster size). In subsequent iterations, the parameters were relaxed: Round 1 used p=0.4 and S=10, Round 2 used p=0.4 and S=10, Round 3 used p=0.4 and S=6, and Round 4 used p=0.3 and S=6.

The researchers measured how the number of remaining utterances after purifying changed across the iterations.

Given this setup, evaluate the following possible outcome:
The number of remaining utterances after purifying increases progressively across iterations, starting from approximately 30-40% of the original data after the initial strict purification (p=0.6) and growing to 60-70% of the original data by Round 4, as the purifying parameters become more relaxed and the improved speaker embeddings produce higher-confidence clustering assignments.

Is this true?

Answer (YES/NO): NO